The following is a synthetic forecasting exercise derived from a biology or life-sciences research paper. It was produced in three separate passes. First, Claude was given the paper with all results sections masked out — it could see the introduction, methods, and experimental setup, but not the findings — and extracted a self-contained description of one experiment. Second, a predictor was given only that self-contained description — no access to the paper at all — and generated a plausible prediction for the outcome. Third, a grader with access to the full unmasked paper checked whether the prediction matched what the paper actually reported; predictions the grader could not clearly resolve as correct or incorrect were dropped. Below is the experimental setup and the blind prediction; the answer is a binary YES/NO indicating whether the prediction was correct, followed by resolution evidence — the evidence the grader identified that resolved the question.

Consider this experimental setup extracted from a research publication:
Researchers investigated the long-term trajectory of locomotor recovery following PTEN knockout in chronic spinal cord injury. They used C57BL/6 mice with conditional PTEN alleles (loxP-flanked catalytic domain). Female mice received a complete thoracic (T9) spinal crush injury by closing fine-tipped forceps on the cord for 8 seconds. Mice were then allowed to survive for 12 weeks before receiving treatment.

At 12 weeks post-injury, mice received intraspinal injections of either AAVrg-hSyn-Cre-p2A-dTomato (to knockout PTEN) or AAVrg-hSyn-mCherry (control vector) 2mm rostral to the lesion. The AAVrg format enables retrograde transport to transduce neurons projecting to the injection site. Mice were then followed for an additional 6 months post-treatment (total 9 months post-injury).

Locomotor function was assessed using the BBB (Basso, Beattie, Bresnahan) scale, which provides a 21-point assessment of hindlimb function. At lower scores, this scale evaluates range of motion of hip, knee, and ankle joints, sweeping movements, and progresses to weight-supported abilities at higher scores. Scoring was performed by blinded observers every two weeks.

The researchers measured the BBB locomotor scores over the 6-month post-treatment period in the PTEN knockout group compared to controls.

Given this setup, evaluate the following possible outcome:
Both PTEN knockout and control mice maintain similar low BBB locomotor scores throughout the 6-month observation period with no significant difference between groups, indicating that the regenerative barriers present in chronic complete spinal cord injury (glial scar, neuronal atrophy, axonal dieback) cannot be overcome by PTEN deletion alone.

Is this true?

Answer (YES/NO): NO